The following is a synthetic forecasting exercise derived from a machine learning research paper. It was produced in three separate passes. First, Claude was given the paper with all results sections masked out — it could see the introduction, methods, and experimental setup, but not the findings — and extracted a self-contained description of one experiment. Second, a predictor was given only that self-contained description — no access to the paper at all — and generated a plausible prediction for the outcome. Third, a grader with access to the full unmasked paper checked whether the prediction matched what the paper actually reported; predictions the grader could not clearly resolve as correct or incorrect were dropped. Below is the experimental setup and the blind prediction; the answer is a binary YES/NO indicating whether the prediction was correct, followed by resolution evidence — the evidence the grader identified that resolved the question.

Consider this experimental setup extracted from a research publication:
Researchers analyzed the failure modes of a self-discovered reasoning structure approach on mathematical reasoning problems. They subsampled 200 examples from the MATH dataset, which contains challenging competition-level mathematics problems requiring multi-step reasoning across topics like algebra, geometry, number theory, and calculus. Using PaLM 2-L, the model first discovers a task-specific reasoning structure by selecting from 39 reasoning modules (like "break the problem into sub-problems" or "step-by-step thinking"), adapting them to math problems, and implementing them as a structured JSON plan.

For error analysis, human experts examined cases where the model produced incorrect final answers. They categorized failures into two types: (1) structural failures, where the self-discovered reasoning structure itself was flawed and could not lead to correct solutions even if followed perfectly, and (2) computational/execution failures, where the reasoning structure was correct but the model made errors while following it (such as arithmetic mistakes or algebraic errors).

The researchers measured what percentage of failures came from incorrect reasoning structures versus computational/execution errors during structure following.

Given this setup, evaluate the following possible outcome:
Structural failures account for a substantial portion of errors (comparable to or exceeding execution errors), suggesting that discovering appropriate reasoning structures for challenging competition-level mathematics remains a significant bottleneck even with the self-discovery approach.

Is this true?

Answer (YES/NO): NO